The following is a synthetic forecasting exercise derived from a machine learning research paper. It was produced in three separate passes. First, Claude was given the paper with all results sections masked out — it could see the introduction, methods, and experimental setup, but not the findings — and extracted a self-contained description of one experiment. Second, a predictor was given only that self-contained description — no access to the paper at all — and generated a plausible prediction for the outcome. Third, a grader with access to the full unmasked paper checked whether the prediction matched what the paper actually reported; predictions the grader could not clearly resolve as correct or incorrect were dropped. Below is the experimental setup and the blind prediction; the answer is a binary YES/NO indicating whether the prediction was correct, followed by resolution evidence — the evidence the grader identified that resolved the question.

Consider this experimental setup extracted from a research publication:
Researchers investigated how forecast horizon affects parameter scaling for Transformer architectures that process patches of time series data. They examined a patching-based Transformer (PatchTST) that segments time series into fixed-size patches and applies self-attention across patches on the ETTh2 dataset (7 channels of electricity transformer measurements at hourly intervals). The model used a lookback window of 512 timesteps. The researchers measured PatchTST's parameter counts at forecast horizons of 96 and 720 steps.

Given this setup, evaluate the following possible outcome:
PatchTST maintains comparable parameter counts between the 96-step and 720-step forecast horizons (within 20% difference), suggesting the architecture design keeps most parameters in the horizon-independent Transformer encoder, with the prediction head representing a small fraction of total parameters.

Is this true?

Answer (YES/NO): NO